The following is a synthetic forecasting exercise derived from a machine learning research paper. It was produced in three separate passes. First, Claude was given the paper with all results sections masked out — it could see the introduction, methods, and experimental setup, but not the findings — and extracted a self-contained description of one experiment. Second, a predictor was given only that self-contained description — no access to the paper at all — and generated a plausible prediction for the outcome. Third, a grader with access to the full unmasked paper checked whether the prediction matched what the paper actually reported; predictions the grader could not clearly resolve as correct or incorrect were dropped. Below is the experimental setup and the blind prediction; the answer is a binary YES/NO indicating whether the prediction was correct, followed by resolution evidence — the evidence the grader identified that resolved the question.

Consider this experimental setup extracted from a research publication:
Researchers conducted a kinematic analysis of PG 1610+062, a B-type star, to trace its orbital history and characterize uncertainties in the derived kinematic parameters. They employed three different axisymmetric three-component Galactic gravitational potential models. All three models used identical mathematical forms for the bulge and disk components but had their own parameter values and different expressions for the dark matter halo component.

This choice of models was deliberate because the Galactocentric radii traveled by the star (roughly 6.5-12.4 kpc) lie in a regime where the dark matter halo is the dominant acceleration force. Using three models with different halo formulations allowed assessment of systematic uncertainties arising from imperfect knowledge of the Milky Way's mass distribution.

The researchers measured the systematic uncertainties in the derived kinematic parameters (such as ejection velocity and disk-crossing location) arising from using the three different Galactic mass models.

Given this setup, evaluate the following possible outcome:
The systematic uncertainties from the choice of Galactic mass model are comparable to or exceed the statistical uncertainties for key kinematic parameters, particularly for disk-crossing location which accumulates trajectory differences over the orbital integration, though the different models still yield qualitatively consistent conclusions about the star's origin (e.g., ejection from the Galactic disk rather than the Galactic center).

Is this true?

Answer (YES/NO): NO